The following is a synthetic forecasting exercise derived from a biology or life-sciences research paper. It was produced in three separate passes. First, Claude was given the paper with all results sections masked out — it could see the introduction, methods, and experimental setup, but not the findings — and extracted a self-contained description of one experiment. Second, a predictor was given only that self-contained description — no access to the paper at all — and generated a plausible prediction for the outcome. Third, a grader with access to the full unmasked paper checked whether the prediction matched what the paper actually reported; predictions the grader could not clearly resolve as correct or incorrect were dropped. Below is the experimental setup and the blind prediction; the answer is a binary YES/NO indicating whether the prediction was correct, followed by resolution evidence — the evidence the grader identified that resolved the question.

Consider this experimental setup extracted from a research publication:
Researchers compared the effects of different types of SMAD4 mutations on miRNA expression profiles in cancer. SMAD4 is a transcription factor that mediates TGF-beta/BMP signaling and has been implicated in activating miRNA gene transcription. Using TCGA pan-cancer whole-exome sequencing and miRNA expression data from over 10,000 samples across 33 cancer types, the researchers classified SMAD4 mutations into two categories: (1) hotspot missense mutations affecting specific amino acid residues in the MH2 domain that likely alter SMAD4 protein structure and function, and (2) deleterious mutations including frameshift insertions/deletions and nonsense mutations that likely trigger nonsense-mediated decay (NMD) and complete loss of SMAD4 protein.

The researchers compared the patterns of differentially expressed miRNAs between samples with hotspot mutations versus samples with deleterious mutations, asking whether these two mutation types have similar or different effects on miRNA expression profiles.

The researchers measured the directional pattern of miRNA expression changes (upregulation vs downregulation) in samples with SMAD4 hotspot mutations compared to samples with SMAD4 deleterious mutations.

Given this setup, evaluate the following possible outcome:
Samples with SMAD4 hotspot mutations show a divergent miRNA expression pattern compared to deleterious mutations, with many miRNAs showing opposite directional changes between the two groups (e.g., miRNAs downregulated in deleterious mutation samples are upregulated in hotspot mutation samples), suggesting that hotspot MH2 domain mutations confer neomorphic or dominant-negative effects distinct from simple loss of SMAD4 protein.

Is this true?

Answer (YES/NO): NO